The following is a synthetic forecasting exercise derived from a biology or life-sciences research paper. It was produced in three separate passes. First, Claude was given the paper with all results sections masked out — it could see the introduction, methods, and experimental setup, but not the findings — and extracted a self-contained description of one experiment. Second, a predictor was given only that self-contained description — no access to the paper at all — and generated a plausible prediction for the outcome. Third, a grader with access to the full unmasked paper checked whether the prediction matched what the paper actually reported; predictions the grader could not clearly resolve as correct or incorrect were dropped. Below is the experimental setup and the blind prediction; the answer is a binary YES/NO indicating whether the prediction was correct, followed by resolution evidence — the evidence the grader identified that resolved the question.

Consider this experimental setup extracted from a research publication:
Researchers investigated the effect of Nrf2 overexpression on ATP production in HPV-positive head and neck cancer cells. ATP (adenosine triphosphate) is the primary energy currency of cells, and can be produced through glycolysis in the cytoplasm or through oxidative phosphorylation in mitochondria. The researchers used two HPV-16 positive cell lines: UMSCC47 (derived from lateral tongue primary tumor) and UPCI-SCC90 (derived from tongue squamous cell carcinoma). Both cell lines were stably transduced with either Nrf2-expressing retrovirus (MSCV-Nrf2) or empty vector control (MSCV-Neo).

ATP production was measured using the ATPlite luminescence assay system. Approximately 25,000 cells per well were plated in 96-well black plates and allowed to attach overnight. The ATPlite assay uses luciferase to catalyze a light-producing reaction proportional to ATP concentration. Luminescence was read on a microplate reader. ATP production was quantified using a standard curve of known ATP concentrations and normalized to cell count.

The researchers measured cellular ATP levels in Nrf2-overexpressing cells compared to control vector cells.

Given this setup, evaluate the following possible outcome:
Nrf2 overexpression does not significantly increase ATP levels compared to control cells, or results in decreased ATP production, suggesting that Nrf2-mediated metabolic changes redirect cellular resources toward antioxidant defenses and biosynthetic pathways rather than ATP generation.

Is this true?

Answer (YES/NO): NO